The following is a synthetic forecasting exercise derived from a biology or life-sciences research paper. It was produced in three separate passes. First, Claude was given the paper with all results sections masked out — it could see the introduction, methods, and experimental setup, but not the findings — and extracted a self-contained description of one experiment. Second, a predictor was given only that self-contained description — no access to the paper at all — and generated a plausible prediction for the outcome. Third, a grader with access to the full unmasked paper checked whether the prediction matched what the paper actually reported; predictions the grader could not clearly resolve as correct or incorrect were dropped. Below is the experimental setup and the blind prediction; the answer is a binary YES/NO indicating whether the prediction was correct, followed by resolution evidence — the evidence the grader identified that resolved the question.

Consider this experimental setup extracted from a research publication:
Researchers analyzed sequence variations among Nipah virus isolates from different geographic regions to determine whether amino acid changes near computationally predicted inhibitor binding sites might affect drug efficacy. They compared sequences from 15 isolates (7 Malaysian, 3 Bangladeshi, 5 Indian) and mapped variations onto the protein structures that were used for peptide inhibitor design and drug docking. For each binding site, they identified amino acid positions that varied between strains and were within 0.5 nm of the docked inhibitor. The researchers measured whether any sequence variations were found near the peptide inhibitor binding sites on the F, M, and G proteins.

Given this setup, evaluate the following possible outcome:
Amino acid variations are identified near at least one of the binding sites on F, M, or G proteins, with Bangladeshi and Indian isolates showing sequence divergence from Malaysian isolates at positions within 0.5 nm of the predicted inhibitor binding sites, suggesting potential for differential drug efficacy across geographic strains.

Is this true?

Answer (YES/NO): NO